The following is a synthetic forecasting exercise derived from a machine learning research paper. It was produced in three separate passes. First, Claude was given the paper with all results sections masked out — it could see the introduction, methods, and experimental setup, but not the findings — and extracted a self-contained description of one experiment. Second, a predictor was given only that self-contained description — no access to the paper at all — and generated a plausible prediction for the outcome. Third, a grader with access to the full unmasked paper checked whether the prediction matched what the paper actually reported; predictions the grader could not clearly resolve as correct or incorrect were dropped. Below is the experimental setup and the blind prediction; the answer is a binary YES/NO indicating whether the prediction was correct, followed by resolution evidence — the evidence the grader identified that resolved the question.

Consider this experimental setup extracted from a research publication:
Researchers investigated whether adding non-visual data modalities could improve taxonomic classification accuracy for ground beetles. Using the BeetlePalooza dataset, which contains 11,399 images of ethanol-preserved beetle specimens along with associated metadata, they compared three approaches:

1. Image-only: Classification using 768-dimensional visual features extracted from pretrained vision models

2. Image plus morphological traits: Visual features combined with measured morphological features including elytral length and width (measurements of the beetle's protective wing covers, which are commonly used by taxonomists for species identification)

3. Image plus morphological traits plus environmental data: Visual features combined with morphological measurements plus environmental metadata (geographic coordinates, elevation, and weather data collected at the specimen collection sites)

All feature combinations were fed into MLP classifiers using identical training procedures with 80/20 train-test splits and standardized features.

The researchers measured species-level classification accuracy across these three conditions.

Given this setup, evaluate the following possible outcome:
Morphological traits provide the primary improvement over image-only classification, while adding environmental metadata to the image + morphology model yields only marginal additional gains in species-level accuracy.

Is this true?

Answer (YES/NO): NO